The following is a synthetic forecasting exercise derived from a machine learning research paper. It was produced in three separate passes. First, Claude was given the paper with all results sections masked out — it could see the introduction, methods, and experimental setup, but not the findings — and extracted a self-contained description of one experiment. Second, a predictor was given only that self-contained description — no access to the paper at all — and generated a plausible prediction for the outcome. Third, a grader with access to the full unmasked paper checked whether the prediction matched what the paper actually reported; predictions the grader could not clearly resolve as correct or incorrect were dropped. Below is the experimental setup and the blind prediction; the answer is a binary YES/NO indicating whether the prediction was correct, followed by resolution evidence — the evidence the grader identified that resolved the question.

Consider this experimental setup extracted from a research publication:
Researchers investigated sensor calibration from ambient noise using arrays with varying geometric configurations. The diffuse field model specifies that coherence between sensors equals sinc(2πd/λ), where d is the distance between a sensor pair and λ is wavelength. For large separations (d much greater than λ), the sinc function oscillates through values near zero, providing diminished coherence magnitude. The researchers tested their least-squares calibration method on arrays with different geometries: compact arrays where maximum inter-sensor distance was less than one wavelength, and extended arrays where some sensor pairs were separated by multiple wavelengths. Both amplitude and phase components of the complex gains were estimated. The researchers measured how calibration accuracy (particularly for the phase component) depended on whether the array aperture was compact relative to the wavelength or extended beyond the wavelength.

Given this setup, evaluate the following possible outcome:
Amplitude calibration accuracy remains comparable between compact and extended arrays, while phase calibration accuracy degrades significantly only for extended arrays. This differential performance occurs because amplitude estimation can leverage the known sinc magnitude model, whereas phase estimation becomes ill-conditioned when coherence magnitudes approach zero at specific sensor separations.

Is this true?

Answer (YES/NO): NO